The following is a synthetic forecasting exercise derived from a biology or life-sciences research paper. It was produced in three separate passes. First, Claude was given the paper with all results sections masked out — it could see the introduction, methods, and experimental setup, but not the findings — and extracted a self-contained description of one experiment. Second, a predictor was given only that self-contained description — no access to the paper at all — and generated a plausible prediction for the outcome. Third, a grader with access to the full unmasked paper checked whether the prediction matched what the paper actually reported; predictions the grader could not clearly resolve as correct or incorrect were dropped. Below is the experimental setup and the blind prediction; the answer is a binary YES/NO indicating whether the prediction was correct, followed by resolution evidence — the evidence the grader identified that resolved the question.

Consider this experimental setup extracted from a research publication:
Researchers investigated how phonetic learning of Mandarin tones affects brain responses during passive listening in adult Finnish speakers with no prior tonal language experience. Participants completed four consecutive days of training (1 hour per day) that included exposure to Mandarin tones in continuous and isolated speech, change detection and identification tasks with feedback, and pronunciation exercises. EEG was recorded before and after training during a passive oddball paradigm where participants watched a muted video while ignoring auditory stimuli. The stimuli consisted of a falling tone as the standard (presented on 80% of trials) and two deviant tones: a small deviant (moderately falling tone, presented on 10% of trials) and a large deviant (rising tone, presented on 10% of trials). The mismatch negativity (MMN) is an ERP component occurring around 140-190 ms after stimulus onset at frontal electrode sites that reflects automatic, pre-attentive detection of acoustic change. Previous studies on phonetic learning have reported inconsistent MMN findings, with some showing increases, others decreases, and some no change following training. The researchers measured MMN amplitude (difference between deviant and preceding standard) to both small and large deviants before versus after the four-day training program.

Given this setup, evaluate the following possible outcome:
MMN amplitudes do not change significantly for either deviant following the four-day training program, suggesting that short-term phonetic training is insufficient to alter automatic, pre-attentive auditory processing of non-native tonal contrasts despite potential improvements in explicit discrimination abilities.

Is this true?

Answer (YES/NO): NO